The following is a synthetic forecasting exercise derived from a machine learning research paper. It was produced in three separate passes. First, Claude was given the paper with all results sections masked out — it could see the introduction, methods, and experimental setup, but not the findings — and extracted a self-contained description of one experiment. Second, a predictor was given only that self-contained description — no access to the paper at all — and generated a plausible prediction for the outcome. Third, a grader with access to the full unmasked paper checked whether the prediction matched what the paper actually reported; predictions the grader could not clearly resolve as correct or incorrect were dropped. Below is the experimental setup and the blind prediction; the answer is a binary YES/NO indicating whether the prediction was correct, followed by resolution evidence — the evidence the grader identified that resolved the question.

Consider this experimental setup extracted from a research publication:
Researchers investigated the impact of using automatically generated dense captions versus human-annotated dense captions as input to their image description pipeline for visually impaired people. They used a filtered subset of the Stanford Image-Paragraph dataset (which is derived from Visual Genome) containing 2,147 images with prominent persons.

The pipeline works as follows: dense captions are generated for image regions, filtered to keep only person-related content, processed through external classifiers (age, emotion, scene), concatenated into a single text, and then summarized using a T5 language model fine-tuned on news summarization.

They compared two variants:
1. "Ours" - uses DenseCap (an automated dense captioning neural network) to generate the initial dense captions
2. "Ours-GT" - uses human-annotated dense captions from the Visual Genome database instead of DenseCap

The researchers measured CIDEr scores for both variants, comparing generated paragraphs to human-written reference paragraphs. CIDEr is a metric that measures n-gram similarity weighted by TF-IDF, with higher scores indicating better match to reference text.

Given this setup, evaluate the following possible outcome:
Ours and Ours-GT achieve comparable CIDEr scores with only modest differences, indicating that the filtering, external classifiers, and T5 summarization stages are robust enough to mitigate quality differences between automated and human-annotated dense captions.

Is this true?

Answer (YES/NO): NO